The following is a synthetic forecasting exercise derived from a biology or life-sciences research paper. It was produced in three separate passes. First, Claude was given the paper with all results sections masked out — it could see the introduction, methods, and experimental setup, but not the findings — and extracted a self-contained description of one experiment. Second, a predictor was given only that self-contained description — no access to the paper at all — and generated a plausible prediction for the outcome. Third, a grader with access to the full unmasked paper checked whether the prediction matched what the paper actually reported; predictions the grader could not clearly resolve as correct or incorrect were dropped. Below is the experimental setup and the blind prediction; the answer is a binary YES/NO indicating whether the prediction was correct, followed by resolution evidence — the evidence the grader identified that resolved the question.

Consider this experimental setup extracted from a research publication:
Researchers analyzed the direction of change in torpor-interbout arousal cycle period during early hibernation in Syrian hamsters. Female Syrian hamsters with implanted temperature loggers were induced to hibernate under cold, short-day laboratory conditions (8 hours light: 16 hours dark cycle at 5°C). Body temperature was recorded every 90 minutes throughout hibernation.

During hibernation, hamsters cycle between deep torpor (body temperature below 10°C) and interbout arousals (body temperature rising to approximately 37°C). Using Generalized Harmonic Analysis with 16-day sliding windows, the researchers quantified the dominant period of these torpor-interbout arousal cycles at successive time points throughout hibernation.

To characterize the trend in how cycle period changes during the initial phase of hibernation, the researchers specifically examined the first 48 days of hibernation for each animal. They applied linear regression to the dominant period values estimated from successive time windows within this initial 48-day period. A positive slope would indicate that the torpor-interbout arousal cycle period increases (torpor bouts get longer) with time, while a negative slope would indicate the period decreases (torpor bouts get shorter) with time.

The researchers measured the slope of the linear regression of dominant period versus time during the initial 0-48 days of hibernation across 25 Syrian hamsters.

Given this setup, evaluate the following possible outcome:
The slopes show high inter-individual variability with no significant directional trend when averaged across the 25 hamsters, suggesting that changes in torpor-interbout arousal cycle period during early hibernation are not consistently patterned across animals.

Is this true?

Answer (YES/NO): NO